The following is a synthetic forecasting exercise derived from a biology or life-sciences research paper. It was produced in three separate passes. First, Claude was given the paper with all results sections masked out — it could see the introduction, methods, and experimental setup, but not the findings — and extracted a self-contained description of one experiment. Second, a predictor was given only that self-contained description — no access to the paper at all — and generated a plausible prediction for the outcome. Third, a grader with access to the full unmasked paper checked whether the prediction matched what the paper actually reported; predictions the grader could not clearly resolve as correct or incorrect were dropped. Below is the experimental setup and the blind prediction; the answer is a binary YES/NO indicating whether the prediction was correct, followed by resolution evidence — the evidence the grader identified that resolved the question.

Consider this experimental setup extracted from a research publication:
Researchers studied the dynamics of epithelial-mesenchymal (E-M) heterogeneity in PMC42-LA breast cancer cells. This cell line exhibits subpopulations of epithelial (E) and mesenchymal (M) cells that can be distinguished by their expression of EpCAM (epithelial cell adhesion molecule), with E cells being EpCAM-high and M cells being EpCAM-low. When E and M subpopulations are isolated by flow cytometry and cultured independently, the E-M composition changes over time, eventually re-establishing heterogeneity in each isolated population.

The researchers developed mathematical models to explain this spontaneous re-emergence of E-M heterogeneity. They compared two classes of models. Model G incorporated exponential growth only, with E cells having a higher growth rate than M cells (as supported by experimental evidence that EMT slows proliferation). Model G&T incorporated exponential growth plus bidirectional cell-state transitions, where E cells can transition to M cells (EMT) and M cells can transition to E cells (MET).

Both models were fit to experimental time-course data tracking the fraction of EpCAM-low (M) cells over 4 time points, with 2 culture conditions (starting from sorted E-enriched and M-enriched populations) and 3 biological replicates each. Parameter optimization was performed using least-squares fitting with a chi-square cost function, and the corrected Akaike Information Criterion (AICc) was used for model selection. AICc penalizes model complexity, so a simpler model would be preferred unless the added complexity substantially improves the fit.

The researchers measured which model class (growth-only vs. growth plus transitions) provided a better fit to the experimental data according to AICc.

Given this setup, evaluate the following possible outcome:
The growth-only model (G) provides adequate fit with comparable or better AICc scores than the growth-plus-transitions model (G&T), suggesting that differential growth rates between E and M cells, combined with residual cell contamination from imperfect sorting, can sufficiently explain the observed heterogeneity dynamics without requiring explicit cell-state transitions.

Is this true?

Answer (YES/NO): NO